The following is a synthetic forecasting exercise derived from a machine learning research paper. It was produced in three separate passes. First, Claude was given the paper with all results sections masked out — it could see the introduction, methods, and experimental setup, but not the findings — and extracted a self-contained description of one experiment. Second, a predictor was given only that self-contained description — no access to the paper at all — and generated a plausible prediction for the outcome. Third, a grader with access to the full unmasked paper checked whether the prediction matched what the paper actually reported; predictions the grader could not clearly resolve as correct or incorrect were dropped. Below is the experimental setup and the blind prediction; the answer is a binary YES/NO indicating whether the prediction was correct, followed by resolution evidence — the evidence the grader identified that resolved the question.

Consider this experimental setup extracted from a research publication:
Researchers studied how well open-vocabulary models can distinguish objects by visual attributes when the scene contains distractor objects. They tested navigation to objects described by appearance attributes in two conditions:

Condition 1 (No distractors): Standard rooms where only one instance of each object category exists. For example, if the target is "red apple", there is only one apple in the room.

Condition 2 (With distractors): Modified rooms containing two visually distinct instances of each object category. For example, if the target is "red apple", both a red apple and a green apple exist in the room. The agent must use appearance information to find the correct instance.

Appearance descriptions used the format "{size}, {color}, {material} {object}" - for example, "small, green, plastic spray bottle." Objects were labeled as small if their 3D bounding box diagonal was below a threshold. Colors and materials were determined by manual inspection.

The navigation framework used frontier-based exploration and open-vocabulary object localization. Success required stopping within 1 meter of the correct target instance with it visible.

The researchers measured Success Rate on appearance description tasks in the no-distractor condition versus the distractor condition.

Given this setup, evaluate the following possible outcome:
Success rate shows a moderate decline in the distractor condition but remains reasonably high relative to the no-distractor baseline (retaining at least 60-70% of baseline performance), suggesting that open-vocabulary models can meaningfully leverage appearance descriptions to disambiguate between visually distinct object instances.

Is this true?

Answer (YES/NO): NO